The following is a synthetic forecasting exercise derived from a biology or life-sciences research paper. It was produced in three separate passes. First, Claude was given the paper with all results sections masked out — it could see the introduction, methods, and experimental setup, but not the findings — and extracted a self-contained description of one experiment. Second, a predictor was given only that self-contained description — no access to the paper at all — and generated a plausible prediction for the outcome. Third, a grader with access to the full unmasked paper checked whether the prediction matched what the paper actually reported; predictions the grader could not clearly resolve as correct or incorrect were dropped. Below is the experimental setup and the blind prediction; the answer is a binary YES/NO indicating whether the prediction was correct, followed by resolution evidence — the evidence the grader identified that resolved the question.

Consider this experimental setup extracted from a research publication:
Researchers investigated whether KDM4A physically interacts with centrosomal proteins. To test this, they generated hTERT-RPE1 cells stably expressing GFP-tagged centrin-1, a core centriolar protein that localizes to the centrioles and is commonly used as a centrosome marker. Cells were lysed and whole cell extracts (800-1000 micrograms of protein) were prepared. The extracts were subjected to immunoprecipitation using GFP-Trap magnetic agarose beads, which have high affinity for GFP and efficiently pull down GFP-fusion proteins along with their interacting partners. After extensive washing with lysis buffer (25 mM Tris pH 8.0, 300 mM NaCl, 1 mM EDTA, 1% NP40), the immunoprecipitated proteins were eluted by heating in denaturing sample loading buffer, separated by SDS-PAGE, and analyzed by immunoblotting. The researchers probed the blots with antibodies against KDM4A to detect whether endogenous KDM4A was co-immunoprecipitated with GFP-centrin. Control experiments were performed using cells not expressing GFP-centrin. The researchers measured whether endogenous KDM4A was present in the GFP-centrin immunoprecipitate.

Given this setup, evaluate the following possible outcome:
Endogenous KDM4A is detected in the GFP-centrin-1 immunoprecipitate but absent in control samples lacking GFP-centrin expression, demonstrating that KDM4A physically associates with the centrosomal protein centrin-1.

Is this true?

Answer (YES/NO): NO